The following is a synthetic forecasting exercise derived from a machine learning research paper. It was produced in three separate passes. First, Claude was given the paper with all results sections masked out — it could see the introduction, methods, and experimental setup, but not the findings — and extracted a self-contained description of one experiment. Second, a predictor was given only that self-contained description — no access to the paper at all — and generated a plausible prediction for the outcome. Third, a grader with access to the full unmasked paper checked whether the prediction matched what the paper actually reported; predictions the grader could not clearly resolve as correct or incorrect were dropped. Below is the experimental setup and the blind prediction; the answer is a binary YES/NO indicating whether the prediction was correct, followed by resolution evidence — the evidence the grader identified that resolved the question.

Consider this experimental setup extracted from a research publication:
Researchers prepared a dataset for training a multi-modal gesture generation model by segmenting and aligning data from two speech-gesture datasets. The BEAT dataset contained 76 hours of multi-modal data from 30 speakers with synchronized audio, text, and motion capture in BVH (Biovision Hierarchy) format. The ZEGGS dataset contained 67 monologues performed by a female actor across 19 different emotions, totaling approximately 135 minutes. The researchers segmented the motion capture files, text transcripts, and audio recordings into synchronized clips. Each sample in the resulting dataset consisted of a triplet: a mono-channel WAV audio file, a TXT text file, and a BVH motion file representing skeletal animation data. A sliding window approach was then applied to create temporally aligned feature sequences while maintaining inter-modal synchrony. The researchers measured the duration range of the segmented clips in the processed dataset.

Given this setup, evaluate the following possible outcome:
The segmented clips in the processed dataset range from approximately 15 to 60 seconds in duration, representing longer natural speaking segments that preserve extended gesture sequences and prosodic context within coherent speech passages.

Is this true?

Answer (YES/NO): NO